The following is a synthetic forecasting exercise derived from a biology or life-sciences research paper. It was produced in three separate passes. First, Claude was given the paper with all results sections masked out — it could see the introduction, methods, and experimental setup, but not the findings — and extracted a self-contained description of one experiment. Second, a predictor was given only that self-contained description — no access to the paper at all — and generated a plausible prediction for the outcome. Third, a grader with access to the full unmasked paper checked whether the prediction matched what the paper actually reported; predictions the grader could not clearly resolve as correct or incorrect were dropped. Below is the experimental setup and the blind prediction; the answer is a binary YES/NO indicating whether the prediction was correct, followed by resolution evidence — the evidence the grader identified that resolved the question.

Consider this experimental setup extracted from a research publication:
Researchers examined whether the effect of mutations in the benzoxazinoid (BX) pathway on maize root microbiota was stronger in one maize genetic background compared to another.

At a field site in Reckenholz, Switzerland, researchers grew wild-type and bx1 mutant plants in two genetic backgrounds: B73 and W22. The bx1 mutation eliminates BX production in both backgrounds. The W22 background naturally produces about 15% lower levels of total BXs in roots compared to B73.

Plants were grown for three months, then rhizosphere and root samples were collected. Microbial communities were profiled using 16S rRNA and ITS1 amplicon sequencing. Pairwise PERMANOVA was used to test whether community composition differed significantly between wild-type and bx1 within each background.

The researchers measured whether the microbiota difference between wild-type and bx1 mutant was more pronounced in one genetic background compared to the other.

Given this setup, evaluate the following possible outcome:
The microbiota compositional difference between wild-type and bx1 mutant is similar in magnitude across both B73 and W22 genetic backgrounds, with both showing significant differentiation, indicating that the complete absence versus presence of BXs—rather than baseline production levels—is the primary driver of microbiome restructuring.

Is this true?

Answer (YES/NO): NO